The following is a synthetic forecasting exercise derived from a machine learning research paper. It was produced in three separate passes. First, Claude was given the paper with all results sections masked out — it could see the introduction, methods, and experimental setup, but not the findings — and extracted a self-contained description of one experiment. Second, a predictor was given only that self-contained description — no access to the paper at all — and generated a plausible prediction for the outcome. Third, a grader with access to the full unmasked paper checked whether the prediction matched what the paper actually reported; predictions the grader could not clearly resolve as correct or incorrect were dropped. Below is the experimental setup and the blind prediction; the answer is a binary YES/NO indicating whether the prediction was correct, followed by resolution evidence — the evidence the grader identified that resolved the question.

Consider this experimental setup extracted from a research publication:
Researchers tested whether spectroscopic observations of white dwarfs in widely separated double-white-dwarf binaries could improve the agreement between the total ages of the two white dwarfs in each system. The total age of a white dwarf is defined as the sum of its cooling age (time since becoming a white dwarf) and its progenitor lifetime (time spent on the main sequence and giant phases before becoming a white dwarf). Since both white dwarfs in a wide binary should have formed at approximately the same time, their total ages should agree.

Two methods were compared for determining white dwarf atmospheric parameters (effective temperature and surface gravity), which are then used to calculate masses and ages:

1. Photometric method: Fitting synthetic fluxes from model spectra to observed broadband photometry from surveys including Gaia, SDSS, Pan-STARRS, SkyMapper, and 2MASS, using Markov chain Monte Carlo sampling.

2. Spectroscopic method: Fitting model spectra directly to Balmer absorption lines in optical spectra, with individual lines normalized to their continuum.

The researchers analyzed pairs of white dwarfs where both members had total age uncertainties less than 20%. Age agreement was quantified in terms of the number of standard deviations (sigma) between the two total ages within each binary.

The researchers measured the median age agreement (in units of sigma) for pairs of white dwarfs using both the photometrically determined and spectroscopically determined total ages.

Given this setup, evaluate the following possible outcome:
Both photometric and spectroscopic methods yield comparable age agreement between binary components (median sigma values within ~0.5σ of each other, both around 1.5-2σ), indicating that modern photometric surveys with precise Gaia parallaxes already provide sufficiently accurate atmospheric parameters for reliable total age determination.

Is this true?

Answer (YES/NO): YES